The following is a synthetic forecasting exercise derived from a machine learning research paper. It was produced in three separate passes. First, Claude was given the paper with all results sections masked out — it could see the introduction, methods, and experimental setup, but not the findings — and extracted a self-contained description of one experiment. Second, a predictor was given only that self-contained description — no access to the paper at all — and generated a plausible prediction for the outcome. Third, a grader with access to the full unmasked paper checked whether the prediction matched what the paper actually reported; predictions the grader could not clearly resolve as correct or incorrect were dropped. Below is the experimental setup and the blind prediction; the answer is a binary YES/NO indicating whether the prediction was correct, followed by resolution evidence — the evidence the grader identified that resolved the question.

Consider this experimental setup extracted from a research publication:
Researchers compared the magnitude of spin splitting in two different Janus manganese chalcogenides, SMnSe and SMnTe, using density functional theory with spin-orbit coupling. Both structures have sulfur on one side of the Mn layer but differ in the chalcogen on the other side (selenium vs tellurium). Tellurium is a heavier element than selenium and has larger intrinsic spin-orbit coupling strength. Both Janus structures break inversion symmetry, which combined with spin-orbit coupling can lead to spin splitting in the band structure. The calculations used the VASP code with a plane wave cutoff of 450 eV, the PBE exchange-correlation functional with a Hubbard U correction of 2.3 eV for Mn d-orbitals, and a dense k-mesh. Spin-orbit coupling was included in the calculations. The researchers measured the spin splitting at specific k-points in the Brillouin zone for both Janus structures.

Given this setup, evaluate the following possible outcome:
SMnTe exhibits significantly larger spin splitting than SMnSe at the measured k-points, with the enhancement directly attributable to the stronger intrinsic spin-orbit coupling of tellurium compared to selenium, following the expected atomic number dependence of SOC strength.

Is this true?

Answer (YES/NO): NO